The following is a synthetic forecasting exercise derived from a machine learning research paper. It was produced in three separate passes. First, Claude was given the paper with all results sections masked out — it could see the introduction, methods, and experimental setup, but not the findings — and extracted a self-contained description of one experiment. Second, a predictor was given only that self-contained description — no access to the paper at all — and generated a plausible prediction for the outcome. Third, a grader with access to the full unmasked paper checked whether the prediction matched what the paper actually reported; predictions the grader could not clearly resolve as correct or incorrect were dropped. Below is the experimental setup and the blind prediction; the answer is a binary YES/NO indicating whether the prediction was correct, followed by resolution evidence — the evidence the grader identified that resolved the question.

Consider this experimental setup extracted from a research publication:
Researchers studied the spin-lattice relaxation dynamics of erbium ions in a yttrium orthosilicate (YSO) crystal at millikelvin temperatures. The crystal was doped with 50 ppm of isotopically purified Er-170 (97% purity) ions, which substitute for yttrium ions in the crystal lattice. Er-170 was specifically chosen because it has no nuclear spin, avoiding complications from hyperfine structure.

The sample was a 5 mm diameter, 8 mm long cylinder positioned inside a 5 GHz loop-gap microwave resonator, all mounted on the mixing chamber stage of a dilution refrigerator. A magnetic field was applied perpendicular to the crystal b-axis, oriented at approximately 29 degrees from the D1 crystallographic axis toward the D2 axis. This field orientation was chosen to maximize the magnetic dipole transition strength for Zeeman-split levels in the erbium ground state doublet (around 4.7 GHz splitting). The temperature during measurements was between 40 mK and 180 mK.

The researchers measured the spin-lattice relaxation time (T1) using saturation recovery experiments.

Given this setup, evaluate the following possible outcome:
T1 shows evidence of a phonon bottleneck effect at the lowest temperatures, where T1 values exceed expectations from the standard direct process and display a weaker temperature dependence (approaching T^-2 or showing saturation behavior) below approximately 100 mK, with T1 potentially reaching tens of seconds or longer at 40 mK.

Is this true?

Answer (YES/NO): NO